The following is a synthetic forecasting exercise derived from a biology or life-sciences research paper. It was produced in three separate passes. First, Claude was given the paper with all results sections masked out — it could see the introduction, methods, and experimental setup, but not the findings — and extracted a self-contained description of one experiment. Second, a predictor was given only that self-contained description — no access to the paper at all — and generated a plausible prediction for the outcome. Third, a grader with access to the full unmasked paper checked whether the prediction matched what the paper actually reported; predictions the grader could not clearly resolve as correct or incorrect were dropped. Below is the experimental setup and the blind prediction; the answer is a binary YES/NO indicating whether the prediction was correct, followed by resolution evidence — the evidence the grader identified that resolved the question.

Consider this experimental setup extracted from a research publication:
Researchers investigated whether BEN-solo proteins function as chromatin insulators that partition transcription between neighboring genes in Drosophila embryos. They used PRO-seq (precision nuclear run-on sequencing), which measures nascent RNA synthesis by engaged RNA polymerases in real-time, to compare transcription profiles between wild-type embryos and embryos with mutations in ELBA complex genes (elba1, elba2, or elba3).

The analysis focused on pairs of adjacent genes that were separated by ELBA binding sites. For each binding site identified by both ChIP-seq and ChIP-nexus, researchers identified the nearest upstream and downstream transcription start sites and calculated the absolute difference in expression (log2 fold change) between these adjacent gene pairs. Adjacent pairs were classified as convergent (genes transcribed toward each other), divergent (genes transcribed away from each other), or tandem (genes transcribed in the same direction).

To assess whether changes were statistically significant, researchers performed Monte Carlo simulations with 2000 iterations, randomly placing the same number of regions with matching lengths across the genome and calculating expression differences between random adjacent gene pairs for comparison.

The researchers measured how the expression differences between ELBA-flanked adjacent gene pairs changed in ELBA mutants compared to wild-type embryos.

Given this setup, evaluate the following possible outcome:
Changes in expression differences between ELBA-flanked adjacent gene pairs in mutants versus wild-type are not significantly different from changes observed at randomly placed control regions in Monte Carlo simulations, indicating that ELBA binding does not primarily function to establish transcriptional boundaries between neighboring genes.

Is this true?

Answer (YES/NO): NO